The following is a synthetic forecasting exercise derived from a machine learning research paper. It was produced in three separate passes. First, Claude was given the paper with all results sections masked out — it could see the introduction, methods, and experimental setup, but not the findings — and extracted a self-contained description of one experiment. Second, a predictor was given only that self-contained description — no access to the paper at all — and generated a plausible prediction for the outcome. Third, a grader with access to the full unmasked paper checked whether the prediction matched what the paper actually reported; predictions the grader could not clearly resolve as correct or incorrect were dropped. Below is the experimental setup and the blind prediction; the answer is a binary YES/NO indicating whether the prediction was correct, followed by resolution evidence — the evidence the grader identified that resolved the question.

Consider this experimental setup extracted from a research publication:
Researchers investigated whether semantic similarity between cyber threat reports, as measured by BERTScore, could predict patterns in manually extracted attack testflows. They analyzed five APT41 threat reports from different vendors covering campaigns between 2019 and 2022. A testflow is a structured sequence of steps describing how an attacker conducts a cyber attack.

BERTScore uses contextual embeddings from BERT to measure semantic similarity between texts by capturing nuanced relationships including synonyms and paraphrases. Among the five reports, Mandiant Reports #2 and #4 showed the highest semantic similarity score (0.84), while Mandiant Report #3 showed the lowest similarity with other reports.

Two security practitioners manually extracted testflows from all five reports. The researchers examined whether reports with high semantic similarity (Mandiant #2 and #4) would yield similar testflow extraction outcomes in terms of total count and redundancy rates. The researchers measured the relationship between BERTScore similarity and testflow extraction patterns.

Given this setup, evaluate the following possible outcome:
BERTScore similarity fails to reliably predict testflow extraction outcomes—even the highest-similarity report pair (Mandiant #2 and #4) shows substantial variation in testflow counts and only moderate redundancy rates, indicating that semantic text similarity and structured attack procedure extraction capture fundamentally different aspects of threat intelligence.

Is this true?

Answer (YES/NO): NO